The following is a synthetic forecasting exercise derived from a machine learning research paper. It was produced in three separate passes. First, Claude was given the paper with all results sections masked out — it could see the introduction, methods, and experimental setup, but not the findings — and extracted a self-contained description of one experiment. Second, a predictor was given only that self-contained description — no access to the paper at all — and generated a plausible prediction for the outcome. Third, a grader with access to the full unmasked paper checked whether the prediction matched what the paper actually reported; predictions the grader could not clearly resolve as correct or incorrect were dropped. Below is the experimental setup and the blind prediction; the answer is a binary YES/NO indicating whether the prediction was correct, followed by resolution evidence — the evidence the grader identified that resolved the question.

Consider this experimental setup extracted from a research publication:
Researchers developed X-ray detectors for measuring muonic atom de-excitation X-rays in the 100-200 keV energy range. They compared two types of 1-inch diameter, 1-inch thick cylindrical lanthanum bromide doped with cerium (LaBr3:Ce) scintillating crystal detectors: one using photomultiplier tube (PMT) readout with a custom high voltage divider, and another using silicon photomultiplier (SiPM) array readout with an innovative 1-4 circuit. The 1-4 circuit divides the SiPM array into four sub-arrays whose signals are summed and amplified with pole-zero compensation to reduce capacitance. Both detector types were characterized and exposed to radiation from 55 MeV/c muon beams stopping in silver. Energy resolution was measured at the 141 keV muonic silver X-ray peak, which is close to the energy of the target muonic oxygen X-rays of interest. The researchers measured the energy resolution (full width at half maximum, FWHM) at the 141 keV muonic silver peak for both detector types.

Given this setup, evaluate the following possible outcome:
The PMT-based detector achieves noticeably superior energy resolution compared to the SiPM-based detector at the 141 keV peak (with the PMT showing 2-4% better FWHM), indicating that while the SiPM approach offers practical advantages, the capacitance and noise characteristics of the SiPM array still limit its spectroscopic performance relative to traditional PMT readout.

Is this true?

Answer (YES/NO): NO